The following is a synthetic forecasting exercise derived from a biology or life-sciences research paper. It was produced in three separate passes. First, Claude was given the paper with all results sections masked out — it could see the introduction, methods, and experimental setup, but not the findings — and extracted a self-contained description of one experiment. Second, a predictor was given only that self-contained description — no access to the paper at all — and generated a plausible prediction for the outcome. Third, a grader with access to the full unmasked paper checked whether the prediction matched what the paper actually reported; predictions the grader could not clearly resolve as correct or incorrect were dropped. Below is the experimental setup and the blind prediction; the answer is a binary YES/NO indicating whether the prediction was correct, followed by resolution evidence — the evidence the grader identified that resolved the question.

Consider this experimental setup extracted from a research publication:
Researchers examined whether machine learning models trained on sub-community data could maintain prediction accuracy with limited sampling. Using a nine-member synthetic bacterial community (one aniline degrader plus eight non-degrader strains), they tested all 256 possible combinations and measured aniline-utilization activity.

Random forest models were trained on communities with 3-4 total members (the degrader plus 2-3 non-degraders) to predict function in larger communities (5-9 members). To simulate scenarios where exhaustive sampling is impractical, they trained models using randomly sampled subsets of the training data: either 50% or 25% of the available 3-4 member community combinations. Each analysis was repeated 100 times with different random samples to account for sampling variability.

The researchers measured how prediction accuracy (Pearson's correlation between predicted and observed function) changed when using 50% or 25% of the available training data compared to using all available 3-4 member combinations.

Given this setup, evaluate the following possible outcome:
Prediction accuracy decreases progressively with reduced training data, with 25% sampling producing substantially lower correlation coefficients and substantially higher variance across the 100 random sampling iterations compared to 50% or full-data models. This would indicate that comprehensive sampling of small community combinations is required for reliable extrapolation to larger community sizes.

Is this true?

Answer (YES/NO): NO